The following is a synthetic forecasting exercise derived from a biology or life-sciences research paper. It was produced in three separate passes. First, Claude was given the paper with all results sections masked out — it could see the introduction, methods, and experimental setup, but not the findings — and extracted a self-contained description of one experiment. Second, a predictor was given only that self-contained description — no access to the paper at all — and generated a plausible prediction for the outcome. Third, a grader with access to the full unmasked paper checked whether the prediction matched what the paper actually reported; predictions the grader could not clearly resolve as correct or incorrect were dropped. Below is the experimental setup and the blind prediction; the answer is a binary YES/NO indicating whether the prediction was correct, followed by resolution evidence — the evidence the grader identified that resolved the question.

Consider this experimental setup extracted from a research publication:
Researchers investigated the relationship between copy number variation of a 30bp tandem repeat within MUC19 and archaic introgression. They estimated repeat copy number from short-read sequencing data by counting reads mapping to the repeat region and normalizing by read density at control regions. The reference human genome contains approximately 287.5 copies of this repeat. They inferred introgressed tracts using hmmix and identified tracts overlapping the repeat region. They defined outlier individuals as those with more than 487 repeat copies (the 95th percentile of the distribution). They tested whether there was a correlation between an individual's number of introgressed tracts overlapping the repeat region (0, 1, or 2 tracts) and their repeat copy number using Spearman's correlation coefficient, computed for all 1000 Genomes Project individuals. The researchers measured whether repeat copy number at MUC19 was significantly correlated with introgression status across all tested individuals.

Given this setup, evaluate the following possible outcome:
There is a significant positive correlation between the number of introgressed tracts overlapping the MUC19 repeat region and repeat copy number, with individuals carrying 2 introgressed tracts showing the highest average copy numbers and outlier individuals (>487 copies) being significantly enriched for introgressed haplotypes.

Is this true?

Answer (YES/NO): YES